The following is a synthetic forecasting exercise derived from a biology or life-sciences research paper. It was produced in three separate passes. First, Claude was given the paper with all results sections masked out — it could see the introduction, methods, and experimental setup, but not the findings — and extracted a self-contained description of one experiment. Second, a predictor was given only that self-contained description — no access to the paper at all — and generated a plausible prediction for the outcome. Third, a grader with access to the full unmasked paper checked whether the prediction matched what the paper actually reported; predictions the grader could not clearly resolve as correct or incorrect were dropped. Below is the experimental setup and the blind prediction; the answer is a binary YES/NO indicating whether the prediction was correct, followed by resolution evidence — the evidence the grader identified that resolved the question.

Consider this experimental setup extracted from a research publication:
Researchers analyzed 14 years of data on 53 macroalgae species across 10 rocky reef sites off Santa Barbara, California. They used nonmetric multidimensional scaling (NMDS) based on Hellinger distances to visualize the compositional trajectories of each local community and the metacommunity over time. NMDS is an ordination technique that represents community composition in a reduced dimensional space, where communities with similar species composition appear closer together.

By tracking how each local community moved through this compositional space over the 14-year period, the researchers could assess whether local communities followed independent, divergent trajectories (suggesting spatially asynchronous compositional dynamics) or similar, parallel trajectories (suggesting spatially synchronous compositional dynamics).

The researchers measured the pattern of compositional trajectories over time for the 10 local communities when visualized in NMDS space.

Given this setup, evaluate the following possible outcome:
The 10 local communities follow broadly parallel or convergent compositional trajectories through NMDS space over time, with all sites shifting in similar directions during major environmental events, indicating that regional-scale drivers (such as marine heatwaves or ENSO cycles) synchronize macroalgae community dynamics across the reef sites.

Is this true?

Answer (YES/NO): YES